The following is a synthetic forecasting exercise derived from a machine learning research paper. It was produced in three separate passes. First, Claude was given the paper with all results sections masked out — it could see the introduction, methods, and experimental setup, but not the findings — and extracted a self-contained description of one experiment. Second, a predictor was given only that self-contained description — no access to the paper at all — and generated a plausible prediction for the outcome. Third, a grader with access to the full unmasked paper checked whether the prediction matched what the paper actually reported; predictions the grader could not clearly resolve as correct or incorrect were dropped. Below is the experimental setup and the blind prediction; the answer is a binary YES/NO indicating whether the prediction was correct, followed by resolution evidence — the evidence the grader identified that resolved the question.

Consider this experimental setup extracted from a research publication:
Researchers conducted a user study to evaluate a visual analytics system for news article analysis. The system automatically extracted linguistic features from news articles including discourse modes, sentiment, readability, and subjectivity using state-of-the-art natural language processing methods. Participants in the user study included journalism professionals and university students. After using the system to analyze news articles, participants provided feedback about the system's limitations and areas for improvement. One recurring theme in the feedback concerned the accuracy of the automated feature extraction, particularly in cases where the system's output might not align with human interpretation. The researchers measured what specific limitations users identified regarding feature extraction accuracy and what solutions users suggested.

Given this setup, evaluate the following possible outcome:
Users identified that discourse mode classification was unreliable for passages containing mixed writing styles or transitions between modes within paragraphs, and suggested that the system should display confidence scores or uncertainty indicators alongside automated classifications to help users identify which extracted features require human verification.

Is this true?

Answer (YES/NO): NO